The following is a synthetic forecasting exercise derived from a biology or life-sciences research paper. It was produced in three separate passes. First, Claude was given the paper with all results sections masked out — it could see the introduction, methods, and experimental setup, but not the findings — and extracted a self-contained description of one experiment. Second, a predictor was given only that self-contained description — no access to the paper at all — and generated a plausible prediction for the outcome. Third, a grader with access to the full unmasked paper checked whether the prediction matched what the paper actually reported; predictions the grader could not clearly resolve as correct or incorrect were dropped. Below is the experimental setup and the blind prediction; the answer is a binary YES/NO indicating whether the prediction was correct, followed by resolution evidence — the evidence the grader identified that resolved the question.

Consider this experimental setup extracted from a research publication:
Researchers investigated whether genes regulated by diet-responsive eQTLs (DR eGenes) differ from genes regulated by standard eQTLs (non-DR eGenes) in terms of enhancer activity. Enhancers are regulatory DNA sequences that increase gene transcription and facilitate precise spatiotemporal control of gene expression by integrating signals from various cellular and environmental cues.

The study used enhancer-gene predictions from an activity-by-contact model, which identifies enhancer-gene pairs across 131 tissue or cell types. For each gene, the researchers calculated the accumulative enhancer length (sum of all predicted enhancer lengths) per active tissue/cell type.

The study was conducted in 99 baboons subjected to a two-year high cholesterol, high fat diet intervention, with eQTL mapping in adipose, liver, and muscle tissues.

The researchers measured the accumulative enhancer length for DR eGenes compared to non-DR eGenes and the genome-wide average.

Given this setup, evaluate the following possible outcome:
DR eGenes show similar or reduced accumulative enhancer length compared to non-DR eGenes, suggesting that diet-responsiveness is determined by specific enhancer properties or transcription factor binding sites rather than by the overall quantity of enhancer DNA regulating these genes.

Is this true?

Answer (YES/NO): NO